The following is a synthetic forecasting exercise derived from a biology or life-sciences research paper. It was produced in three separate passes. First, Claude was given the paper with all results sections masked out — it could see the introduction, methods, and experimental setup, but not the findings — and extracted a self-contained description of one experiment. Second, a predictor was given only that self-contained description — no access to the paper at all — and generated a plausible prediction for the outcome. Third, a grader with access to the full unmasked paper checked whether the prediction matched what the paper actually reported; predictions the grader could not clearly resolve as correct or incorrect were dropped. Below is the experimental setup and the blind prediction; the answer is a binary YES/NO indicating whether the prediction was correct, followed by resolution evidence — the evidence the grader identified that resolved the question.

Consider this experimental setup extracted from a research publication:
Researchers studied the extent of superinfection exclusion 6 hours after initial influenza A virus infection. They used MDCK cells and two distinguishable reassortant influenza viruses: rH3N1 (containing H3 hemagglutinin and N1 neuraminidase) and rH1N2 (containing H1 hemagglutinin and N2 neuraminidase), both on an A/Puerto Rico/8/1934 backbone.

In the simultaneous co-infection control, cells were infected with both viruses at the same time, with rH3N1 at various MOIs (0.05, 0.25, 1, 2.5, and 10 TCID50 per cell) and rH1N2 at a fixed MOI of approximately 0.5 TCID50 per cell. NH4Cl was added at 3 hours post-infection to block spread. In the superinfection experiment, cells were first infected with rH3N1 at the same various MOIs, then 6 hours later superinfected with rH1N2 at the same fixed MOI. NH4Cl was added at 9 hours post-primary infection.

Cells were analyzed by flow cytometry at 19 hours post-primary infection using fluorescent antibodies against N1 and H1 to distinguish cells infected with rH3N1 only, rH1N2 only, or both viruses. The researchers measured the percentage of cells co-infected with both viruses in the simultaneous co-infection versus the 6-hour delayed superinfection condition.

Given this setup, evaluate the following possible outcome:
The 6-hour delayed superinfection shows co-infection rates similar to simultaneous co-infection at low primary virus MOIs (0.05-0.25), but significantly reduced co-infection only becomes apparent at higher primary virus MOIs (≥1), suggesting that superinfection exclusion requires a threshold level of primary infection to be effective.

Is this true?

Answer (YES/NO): NO